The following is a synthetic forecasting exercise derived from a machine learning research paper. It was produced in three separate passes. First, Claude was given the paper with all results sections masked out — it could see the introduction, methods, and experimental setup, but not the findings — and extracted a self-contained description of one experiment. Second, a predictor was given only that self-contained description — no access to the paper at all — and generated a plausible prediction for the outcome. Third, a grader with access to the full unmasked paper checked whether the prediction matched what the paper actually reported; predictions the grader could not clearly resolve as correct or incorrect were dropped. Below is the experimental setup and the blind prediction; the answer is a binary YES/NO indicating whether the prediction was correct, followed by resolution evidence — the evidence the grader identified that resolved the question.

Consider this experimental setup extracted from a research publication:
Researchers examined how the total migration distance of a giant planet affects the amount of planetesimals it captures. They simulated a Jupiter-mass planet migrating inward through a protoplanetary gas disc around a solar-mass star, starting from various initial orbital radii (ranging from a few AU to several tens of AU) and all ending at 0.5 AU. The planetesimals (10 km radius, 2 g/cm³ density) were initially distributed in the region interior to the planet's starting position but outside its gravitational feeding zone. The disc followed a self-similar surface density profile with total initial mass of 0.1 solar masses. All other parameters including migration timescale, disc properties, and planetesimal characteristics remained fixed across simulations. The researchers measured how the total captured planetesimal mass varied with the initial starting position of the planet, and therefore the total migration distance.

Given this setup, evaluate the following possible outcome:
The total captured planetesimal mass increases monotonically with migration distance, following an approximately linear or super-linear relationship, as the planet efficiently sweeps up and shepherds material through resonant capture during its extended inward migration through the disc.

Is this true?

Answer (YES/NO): YES